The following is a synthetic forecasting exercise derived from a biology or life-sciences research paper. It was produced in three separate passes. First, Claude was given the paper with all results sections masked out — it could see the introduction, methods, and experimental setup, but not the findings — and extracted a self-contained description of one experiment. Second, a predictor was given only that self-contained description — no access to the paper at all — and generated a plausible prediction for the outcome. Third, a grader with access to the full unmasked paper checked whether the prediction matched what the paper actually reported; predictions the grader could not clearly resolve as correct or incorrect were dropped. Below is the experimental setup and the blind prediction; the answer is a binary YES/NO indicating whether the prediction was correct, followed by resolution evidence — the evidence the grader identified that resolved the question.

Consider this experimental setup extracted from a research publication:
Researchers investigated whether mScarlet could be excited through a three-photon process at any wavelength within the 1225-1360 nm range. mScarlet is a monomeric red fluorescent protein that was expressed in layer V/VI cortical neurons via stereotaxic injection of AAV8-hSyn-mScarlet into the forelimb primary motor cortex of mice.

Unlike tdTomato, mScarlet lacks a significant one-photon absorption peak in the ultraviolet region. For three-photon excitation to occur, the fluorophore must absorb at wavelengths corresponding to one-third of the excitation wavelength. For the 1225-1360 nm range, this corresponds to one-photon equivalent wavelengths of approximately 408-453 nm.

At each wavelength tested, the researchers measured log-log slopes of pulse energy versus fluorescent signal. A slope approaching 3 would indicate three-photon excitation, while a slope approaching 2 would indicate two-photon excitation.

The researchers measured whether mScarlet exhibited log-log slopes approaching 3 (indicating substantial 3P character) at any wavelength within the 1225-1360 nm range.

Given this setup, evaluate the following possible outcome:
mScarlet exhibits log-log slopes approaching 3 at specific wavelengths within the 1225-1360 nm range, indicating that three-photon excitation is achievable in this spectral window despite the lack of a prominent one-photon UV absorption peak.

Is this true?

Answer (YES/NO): YES